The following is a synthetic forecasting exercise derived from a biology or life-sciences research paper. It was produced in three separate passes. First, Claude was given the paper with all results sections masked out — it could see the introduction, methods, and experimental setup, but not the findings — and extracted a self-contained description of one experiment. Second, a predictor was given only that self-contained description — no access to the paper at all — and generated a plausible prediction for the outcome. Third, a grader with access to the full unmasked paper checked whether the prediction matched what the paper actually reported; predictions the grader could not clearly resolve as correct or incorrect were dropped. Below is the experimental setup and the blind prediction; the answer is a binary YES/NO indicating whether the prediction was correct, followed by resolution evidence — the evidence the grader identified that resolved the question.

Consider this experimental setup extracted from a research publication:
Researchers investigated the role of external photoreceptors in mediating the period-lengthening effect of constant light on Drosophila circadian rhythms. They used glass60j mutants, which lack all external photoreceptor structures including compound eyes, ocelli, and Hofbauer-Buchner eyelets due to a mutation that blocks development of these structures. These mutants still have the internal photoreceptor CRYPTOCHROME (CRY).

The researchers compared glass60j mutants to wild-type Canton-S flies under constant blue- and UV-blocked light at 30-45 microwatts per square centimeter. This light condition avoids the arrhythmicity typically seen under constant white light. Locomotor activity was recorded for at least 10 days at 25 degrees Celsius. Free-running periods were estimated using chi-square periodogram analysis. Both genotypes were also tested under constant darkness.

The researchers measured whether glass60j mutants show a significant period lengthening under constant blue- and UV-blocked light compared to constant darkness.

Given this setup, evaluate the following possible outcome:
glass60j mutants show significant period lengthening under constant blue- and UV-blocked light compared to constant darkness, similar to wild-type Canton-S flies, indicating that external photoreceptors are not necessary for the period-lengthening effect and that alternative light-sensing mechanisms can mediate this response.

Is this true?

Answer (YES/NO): YES